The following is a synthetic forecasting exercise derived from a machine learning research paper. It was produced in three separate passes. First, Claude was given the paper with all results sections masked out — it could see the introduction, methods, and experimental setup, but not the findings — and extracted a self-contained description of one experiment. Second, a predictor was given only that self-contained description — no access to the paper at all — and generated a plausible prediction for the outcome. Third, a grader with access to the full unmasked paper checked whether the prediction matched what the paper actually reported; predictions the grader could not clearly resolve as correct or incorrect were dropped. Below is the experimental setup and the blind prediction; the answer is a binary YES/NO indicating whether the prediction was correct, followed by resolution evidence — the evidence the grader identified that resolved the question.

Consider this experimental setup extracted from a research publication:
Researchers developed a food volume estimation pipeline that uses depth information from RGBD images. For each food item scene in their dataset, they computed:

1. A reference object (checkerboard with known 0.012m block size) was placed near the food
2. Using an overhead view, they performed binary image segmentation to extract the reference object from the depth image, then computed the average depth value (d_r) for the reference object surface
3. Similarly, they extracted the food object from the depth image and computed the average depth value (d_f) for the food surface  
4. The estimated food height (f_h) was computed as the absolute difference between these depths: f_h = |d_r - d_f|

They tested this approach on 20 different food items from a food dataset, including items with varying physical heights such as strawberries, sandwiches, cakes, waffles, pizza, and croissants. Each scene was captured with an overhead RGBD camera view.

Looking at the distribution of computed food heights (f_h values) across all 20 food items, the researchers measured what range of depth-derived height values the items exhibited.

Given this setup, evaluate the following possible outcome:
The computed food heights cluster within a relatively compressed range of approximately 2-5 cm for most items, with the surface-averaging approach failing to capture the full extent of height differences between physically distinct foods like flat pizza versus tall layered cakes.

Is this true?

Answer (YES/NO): NO